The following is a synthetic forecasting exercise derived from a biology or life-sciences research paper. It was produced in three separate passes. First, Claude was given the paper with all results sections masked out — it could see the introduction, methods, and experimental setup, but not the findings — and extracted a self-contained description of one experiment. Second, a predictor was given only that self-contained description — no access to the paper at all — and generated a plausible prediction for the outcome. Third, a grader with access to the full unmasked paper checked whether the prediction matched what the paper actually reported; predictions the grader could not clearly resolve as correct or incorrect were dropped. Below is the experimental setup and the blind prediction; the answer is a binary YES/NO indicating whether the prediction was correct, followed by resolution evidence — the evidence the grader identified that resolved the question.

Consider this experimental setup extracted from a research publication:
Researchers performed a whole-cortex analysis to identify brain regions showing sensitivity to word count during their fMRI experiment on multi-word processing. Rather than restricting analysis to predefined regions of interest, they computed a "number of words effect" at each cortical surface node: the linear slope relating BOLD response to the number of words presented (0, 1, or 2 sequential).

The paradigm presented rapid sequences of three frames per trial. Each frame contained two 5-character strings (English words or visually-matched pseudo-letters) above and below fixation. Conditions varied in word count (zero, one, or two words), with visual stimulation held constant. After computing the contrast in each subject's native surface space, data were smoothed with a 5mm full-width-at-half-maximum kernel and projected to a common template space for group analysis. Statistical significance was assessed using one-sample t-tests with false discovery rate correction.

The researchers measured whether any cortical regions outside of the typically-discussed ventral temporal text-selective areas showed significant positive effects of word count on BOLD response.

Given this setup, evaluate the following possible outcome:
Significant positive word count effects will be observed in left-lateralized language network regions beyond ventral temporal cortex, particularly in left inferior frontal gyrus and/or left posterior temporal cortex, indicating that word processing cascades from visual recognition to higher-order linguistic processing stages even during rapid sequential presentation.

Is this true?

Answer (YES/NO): YES